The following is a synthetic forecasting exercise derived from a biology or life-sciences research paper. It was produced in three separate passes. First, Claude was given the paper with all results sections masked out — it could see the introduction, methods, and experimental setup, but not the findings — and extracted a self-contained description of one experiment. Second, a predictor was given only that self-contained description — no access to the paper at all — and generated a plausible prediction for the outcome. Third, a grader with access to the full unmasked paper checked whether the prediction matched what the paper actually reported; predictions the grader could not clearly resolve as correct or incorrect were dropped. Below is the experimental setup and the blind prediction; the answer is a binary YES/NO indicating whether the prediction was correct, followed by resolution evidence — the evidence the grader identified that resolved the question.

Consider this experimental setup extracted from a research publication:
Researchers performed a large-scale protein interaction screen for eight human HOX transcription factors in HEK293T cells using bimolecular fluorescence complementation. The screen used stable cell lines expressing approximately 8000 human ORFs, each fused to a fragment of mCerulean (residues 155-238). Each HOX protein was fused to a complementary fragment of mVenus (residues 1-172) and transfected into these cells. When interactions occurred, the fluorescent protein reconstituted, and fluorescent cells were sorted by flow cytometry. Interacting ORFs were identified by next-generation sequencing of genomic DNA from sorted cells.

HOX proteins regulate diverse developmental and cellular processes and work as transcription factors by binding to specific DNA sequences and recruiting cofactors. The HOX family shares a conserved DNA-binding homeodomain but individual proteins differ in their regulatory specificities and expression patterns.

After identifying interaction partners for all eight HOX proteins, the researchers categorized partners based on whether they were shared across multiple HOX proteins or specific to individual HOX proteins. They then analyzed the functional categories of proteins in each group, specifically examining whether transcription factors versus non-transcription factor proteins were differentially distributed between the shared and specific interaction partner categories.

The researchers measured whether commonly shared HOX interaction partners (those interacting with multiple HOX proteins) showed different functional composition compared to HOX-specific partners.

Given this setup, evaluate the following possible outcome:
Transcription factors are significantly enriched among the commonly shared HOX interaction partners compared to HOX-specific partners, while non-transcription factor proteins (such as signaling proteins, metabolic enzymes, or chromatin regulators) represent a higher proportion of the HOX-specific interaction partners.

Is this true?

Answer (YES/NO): YES